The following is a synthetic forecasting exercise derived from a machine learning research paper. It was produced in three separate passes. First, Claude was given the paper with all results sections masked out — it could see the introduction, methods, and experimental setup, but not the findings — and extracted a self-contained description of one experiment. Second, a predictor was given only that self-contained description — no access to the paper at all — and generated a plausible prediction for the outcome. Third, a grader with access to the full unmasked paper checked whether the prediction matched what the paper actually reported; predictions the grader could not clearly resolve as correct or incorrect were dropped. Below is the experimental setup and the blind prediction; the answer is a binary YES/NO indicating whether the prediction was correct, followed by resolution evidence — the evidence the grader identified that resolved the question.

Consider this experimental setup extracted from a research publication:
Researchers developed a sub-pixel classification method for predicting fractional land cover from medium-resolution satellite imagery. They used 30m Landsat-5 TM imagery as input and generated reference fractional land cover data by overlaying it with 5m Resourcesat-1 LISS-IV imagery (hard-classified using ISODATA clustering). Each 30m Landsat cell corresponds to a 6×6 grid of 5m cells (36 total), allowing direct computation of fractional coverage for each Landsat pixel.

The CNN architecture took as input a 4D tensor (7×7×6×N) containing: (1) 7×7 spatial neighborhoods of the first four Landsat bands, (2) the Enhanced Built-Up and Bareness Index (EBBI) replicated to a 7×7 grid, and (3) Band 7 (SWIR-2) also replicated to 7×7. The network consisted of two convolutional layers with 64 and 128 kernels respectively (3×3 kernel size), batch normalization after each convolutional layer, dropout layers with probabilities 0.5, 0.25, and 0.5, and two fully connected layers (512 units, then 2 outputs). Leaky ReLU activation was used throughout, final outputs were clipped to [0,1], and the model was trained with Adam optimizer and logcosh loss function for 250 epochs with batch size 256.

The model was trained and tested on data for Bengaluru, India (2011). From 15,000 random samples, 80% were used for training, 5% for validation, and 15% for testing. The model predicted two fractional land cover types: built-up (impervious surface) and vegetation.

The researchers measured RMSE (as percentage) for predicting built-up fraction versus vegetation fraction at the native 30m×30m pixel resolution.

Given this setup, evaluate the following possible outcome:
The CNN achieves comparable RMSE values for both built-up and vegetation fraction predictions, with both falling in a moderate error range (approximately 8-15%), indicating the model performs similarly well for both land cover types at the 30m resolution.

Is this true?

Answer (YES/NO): YES